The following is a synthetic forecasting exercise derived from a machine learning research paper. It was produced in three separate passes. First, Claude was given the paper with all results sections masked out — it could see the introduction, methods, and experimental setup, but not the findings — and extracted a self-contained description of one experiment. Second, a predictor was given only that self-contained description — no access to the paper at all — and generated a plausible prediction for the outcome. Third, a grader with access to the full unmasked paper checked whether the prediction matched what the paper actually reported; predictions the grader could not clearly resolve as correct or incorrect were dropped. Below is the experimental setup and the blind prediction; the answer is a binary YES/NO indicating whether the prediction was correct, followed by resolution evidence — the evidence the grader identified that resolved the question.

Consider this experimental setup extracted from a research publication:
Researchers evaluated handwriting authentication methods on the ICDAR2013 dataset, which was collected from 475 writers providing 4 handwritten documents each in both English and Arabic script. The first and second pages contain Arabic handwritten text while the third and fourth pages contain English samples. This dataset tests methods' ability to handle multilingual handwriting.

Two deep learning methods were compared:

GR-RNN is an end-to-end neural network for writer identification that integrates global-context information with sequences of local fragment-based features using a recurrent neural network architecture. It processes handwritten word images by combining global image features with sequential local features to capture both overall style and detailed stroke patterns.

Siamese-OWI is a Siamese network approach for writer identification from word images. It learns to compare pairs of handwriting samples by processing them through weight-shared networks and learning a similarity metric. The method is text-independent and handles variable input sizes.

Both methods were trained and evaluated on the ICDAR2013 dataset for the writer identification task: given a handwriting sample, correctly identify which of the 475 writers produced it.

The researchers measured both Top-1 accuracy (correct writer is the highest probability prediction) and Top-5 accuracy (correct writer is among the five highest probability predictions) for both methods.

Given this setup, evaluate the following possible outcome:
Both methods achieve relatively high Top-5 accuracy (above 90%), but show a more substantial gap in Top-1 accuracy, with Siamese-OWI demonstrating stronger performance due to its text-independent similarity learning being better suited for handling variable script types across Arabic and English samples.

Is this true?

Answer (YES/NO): NO